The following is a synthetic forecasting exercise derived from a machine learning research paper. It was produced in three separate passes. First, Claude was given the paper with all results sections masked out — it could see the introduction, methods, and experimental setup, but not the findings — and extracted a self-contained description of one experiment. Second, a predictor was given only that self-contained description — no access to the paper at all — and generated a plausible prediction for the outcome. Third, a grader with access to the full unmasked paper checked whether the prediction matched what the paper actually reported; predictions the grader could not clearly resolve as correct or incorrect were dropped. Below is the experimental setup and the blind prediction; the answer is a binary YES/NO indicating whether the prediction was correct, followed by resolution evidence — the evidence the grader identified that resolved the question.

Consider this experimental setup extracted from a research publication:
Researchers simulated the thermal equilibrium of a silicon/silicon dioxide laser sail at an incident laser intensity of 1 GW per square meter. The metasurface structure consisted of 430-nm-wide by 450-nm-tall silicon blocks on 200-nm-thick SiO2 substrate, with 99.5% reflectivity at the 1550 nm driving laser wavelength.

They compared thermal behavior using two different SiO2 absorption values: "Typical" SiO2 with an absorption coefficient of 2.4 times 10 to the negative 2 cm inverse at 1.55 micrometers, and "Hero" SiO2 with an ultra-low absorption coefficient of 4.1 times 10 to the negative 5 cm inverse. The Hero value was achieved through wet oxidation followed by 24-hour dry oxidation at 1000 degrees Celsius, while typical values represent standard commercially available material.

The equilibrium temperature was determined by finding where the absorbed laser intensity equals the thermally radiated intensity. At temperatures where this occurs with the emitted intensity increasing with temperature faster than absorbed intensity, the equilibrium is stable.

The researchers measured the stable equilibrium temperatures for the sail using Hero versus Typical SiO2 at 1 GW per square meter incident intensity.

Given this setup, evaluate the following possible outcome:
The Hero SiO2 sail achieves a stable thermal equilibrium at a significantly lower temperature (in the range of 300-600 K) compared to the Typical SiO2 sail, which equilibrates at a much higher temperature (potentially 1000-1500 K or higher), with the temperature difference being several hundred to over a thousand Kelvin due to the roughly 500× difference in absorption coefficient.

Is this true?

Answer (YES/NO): NO